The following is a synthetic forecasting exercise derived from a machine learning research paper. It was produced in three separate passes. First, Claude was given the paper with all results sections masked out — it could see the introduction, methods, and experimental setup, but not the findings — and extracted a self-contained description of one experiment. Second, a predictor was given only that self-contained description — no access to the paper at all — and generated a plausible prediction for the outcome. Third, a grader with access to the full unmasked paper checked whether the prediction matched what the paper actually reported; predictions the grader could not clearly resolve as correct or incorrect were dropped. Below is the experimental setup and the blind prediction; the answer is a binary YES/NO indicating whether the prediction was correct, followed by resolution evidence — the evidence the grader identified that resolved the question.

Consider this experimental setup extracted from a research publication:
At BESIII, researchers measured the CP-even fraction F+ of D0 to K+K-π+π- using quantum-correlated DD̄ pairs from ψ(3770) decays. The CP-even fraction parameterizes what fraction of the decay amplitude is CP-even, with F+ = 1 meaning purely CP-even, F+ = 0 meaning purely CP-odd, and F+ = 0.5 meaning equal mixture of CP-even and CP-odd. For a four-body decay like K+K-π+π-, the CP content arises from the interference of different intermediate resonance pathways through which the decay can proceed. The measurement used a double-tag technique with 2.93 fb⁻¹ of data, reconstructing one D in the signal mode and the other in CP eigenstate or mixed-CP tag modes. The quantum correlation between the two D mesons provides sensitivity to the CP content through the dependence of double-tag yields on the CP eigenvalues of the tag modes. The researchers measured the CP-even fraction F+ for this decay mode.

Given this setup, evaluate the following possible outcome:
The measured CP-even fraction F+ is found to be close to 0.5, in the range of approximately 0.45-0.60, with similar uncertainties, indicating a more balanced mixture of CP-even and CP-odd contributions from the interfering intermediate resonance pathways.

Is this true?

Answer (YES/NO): NO